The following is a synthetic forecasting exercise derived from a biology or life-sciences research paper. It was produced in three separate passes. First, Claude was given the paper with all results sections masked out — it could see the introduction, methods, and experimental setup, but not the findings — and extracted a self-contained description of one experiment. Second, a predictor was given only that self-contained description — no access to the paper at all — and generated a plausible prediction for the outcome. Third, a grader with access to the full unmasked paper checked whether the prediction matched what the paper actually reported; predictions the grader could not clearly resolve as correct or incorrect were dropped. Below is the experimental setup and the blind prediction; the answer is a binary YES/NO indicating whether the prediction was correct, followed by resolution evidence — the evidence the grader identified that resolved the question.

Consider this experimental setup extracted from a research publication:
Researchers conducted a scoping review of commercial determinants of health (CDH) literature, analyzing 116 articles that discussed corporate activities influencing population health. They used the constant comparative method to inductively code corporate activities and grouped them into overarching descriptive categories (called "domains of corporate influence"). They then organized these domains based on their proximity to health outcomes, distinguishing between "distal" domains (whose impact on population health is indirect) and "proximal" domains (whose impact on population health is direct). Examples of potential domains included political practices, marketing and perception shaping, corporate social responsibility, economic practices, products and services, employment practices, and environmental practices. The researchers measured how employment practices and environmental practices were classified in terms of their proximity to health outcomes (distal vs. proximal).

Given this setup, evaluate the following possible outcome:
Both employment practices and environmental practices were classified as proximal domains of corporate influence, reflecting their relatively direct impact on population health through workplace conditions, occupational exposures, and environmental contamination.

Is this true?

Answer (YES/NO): YES